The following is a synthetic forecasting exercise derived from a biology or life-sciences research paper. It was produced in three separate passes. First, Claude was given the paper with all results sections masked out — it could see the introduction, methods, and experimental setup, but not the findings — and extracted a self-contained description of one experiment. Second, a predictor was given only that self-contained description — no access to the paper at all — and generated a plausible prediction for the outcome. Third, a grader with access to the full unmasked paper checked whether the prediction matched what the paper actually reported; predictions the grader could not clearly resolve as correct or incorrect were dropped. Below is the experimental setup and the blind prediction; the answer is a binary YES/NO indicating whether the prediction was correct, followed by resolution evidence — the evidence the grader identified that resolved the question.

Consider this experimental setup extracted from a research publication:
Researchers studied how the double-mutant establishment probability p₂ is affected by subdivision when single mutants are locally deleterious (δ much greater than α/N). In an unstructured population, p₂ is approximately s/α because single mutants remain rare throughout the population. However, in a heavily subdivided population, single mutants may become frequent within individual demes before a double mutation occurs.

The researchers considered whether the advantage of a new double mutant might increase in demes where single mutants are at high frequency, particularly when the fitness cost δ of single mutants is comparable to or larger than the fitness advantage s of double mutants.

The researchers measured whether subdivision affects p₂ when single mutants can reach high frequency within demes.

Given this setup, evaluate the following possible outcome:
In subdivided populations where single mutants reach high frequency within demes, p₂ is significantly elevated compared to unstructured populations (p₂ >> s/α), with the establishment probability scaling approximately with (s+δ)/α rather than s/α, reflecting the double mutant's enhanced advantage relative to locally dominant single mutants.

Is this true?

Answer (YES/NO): NO